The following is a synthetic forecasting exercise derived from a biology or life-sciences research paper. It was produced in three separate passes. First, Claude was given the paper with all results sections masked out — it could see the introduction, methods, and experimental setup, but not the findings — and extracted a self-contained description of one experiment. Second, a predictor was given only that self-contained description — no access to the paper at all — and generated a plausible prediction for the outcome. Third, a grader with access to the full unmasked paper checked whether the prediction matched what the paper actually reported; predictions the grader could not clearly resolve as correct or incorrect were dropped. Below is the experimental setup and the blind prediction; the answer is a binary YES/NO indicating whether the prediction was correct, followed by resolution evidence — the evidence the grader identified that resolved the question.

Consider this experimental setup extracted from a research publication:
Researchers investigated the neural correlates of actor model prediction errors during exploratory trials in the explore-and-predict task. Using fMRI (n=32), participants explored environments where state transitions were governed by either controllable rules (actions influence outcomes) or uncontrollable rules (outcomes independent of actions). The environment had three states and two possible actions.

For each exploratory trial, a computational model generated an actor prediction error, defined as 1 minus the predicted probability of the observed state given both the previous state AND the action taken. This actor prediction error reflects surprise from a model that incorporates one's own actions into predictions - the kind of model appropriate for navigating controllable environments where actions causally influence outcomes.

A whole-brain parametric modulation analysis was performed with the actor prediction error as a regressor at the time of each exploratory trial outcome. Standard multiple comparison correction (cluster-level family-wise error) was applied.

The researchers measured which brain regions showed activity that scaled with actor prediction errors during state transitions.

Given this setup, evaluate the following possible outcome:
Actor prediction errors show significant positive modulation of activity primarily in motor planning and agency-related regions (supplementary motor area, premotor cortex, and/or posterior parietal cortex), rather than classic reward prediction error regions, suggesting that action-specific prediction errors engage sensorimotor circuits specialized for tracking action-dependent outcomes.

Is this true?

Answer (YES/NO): NO